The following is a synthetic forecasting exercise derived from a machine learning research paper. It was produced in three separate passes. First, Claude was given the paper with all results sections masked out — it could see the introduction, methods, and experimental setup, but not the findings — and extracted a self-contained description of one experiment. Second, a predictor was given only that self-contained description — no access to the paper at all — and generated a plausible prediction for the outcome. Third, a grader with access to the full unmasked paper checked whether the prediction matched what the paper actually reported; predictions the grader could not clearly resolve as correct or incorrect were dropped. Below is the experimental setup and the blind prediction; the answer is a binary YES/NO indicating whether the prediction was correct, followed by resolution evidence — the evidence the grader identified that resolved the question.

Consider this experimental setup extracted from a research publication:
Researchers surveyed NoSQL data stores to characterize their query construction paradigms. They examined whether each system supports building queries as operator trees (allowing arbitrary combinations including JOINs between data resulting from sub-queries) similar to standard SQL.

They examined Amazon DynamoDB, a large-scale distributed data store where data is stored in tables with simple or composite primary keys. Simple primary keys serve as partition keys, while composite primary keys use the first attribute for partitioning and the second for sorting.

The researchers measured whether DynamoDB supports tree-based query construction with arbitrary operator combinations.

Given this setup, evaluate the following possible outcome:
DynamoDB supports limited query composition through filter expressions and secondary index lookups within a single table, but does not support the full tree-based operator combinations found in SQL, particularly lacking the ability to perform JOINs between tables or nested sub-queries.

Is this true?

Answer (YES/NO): YES